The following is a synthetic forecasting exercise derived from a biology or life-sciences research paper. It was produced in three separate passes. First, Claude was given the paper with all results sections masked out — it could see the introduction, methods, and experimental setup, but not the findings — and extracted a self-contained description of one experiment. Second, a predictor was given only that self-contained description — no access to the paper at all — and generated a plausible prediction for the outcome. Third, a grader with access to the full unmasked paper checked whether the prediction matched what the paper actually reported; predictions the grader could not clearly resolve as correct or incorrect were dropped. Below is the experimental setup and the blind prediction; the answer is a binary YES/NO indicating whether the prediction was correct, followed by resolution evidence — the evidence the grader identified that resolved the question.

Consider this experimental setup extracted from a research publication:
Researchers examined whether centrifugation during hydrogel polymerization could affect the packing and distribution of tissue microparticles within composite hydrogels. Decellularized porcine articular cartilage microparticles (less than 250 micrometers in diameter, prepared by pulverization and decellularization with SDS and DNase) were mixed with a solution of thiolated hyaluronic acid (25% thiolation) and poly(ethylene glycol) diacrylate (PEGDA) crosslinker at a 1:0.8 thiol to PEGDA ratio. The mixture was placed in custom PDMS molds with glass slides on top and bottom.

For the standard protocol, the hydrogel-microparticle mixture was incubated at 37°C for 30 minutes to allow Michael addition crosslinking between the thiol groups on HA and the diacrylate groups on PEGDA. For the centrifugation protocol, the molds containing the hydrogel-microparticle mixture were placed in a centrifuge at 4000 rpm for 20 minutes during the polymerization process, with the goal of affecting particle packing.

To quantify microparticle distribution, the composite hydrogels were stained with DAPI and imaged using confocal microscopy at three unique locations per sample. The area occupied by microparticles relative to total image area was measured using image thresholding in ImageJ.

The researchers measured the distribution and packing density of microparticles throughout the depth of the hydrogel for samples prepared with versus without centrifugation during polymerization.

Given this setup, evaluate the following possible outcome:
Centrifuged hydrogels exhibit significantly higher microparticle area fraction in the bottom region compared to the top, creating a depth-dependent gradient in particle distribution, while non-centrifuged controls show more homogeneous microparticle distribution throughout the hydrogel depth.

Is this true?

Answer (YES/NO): NO